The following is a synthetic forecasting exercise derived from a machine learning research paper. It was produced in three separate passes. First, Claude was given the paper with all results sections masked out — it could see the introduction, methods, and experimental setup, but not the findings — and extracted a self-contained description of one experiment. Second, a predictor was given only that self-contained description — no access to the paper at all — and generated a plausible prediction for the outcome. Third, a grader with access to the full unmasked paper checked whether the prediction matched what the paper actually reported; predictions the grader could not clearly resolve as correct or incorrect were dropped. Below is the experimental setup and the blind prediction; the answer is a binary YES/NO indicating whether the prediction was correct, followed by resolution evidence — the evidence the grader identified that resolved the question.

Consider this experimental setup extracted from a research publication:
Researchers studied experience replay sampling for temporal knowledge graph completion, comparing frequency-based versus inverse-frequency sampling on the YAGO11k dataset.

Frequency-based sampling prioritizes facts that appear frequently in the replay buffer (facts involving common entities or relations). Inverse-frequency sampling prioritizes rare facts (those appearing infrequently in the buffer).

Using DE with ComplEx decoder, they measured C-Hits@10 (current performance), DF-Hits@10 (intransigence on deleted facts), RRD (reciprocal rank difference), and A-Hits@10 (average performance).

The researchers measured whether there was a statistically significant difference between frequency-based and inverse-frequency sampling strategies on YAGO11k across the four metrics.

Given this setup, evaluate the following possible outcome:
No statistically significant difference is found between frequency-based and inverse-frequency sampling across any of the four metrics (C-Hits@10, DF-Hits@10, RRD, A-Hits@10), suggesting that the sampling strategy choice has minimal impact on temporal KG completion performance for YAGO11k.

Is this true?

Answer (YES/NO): YES